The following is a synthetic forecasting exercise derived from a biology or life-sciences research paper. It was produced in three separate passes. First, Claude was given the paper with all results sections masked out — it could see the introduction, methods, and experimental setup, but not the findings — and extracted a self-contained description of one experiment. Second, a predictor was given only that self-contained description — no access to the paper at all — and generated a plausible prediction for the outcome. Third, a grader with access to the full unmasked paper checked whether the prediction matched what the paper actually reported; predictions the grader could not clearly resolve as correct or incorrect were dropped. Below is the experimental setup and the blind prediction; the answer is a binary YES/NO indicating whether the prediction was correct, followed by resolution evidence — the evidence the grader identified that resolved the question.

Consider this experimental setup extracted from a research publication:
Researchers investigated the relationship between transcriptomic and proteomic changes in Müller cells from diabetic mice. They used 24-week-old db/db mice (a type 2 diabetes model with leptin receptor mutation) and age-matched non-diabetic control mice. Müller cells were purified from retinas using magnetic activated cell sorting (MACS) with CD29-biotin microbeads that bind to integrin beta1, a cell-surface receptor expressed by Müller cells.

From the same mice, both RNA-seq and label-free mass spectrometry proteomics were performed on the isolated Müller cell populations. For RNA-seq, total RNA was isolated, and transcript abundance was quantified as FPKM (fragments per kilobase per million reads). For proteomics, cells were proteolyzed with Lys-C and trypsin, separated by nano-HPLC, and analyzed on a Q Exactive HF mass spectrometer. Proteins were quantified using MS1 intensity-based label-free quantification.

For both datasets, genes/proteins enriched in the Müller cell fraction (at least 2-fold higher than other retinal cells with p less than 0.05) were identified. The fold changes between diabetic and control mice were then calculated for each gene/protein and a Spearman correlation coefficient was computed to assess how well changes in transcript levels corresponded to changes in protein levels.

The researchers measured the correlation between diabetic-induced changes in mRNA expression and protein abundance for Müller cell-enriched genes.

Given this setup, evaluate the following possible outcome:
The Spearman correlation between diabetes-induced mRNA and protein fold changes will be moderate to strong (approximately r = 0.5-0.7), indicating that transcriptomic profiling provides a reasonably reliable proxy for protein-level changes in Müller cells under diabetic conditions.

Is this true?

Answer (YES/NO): NO